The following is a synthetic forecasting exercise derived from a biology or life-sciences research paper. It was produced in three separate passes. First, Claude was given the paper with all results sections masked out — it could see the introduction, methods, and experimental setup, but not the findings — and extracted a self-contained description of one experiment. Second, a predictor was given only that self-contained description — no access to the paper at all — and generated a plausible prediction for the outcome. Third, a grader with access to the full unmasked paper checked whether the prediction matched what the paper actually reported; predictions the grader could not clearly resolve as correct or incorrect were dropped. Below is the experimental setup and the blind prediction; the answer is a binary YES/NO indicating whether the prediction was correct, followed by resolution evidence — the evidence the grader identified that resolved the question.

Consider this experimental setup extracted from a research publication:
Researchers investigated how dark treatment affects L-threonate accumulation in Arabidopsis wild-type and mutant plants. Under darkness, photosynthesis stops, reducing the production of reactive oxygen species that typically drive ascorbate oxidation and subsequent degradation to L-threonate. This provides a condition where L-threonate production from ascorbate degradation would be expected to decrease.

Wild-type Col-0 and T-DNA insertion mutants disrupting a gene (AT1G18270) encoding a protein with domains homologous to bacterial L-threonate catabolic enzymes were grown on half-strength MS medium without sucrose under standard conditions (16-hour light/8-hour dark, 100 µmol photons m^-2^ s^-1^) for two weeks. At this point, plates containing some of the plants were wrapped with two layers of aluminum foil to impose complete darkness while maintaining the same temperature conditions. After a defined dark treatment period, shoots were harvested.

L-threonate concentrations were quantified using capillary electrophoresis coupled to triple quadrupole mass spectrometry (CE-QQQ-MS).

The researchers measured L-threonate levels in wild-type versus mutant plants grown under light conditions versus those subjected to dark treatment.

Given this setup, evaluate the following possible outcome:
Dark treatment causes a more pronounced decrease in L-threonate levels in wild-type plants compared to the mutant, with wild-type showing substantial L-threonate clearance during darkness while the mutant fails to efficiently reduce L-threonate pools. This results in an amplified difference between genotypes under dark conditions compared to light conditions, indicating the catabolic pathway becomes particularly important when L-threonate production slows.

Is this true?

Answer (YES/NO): NO